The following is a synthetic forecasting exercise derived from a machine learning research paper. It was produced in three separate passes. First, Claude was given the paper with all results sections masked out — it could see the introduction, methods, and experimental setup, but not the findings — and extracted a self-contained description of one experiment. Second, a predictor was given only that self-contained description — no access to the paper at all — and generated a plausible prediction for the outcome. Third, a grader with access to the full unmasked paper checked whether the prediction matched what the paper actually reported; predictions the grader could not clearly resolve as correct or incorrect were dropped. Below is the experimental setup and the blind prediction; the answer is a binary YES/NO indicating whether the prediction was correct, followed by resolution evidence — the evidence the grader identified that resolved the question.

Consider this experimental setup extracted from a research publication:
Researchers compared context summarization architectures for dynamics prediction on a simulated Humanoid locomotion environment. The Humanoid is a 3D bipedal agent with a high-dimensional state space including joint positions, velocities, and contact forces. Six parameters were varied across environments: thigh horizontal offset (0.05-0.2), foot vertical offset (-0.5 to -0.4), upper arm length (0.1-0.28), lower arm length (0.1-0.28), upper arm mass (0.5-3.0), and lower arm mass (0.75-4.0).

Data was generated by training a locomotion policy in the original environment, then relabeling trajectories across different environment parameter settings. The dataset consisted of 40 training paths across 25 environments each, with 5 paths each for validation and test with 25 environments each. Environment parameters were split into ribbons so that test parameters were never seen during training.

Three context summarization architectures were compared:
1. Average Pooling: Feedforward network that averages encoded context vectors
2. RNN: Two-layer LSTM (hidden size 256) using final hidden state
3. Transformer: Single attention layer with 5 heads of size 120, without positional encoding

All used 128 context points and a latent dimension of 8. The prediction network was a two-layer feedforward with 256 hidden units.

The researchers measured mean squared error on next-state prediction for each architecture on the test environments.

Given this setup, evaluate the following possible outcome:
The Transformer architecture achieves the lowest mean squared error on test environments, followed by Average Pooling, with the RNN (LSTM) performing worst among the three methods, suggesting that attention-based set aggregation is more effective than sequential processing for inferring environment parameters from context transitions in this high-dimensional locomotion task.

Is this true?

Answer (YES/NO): YES